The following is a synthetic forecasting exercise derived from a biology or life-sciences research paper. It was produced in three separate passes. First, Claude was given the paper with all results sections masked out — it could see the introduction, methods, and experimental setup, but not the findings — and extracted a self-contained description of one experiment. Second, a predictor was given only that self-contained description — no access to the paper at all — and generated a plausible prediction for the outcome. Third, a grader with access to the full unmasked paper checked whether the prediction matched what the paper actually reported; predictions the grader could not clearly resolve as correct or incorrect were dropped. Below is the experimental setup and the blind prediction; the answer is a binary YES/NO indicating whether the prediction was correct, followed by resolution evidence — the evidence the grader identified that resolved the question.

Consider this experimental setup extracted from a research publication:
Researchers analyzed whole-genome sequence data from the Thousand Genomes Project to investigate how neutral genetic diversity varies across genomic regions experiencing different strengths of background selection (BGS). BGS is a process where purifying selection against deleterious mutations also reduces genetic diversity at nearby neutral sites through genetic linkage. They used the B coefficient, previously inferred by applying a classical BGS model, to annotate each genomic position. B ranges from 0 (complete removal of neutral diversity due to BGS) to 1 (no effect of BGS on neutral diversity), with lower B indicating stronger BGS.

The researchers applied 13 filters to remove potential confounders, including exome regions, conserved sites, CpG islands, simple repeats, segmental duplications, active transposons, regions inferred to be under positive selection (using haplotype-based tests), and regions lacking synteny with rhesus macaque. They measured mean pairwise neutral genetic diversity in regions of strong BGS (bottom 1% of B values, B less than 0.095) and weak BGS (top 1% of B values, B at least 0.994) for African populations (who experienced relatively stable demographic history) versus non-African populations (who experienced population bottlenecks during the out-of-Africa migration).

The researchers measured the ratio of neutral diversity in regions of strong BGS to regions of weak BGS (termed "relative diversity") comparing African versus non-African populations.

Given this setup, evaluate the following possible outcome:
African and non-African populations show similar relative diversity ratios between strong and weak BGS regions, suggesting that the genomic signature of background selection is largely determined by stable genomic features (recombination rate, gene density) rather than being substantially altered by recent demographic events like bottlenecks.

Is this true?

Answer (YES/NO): NO